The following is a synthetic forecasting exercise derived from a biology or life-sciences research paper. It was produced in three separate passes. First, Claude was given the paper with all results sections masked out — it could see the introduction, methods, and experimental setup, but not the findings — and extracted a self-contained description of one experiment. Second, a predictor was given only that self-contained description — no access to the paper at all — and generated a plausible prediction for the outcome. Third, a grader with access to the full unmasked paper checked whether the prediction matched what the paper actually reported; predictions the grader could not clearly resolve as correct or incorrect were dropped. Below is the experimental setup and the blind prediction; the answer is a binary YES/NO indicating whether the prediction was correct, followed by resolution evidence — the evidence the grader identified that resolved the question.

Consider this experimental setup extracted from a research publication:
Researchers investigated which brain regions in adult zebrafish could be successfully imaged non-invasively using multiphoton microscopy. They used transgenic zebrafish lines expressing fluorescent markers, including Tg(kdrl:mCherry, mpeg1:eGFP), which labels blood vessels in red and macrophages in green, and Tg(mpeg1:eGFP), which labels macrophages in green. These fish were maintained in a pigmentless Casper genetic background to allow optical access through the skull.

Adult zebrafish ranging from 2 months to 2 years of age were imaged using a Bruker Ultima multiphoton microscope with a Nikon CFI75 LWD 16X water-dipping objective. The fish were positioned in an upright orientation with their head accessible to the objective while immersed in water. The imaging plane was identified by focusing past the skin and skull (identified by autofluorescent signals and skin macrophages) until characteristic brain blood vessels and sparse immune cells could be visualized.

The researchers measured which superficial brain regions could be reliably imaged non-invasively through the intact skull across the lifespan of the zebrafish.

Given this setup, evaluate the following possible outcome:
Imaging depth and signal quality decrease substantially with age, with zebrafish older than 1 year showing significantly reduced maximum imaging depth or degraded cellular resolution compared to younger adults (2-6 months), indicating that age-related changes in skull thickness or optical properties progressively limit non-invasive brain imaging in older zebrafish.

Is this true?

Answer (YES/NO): NO